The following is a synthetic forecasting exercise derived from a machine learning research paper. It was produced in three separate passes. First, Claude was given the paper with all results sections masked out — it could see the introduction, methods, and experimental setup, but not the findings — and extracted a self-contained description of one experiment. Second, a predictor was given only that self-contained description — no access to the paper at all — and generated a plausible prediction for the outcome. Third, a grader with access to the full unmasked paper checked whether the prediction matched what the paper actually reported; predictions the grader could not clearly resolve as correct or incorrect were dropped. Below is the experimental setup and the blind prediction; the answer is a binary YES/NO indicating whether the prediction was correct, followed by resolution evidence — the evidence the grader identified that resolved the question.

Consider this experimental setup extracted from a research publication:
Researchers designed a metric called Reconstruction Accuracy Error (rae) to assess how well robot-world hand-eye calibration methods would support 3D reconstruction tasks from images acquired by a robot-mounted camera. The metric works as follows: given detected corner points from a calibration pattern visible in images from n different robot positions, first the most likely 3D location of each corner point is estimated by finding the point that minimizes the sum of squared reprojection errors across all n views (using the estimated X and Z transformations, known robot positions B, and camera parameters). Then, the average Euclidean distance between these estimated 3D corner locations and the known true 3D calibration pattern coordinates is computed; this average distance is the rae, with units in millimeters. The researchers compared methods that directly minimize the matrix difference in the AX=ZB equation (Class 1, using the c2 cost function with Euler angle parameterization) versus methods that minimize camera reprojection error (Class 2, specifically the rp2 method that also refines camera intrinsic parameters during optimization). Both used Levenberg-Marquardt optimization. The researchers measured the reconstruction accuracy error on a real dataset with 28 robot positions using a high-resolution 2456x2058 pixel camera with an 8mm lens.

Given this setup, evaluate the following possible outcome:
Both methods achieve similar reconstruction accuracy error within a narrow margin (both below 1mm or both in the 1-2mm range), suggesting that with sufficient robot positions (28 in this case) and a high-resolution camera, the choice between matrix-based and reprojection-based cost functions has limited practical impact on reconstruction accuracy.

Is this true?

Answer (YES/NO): NO